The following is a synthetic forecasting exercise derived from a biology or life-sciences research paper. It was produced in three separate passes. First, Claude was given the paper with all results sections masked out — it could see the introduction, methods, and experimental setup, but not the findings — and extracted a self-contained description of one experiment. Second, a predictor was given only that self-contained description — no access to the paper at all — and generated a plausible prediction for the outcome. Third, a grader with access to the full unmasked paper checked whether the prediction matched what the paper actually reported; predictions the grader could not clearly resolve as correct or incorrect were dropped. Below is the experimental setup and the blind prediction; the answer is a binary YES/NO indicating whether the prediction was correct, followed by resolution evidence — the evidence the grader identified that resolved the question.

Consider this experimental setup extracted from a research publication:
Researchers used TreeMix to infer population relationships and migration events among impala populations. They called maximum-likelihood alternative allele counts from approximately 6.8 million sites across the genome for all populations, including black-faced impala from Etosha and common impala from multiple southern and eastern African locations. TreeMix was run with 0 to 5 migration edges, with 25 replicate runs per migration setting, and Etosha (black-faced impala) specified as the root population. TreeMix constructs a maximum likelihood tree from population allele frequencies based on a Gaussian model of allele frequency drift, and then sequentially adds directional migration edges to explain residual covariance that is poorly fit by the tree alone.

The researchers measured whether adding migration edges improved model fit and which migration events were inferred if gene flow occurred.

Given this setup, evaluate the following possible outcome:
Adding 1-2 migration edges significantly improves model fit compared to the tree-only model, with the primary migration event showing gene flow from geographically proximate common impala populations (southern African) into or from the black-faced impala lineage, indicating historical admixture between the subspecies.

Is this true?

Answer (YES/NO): NO